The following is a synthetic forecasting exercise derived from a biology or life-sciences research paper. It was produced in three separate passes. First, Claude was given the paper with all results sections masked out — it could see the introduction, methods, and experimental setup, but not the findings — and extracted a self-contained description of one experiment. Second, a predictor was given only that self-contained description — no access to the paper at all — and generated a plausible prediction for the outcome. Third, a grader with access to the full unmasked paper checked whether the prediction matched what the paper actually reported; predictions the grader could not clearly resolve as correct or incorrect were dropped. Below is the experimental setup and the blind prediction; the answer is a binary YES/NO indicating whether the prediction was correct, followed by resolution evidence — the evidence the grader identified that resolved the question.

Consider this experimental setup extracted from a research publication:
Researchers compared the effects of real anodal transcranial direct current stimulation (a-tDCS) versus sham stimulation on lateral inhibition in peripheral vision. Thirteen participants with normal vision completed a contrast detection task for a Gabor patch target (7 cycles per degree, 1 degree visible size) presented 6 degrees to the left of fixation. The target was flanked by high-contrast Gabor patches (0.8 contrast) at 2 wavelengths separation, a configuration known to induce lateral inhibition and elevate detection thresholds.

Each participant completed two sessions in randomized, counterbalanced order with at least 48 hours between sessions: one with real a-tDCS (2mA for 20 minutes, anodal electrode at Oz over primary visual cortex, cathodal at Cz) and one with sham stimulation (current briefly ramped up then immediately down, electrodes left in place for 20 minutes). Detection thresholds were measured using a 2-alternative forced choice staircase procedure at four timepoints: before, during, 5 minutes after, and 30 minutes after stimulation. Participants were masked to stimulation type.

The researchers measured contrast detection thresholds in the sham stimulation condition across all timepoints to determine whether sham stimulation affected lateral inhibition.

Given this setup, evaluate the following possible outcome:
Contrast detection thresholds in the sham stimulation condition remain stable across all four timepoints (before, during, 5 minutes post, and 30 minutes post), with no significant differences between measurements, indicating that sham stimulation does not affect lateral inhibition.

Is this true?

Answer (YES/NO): YES